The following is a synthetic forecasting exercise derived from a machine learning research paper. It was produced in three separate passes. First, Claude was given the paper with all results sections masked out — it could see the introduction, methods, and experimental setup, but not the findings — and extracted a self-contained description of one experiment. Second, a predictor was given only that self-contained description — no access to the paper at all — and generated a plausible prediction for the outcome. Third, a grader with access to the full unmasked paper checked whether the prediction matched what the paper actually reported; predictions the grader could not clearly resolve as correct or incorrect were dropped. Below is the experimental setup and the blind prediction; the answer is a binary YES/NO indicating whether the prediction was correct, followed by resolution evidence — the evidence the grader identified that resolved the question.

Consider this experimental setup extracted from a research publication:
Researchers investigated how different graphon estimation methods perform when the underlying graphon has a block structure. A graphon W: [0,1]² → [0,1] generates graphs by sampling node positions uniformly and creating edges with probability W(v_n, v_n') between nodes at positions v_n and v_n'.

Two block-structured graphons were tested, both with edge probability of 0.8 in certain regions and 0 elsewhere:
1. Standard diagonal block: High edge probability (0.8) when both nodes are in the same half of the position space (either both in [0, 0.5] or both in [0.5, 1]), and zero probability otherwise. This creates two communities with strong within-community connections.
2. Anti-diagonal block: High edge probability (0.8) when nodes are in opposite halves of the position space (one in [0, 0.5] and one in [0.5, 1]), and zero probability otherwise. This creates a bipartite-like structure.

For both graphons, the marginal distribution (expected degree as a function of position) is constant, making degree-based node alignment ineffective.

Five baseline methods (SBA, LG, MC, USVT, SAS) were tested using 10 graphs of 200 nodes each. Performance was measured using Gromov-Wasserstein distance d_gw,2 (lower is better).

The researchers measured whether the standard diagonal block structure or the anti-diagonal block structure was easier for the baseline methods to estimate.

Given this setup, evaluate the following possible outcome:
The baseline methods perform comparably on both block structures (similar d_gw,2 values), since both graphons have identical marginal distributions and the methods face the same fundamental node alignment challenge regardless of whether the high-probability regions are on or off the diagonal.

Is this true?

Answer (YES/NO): YES